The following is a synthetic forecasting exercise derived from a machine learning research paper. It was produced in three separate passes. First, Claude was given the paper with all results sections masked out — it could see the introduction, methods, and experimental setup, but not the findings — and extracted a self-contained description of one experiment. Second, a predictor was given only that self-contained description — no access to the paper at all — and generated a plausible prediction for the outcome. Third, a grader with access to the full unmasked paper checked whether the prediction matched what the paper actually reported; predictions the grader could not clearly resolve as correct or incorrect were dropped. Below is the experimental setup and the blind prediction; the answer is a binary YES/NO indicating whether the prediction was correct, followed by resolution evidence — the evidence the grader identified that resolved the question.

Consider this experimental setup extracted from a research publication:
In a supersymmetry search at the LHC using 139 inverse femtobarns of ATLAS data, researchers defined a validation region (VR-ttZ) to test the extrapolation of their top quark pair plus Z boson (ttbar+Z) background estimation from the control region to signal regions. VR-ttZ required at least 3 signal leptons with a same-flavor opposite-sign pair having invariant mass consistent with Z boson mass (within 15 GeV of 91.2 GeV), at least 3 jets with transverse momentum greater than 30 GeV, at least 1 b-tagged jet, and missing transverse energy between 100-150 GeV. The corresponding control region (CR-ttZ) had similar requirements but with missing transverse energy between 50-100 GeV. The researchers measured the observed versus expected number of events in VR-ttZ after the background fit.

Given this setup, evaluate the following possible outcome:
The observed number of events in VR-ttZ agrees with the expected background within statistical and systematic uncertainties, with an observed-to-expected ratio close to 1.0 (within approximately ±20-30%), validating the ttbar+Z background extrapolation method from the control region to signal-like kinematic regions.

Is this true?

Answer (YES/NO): YES